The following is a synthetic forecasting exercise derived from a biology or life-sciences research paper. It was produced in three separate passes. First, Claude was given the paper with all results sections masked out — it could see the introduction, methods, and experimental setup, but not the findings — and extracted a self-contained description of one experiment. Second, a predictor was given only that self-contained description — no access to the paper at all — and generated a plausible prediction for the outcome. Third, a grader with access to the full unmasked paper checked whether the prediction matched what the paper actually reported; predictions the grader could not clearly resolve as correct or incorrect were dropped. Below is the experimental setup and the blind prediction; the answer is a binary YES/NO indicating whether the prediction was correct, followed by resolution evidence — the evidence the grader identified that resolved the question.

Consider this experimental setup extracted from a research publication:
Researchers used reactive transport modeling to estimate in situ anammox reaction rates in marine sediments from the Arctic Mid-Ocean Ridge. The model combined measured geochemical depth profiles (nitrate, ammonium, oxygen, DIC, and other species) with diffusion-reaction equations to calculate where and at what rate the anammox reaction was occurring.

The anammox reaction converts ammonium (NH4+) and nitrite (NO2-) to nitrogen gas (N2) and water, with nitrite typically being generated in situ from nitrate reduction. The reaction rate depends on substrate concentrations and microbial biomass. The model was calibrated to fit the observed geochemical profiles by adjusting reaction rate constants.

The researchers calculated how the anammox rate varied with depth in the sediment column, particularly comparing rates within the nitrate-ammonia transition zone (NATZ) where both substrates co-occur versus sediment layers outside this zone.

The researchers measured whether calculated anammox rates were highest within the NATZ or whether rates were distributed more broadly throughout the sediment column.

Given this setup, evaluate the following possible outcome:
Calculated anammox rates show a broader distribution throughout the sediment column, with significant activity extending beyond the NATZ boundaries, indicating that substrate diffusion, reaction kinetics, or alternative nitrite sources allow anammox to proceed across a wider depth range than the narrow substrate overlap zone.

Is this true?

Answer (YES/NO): NO